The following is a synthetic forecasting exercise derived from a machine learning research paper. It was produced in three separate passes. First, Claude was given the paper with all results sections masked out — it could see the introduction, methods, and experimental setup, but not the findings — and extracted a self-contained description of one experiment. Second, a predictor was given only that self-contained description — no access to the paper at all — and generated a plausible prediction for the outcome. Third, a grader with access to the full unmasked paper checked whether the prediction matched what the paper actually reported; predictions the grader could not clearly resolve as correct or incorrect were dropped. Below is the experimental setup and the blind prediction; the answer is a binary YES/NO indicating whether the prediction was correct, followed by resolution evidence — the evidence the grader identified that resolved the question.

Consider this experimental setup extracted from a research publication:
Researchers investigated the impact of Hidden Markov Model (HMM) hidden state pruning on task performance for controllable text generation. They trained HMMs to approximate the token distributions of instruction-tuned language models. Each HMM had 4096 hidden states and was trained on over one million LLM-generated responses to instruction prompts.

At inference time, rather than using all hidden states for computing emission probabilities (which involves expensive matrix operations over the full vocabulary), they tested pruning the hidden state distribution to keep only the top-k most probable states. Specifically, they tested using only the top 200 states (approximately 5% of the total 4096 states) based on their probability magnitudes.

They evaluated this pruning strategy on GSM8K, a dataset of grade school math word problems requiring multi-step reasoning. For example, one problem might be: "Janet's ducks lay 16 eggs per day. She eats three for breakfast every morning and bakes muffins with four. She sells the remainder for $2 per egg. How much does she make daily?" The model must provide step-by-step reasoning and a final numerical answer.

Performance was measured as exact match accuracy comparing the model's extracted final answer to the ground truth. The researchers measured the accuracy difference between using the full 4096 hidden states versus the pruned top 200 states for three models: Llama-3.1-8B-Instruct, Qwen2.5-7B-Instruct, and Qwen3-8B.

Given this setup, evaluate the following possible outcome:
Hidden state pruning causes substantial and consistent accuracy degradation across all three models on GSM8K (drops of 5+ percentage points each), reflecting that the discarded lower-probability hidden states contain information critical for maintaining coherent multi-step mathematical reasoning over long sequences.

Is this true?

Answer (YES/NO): NO